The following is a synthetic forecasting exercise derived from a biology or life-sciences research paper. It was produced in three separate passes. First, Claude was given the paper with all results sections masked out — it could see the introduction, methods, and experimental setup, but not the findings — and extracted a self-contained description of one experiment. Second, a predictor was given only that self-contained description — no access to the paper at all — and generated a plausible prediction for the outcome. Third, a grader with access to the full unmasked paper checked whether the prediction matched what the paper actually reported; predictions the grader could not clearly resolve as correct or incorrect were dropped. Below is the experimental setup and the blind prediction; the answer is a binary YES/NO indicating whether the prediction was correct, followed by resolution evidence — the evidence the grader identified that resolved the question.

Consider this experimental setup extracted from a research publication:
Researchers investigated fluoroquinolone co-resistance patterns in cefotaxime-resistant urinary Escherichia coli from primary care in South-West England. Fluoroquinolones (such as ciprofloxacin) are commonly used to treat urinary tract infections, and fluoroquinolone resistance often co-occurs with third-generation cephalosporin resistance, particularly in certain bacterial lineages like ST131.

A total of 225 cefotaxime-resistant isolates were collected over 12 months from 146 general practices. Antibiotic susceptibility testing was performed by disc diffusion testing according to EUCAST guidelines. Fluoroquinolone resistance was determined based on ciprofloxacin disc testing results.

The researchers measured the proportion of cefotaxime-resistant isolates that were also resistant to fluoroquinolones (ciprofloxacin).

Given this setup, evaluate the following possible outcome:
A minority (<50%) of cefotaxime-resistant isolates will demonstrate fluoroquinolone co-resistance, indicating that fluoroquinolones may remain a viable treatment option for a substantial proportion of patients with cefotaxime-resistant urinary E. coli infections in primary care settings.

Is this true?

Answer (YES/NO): NO